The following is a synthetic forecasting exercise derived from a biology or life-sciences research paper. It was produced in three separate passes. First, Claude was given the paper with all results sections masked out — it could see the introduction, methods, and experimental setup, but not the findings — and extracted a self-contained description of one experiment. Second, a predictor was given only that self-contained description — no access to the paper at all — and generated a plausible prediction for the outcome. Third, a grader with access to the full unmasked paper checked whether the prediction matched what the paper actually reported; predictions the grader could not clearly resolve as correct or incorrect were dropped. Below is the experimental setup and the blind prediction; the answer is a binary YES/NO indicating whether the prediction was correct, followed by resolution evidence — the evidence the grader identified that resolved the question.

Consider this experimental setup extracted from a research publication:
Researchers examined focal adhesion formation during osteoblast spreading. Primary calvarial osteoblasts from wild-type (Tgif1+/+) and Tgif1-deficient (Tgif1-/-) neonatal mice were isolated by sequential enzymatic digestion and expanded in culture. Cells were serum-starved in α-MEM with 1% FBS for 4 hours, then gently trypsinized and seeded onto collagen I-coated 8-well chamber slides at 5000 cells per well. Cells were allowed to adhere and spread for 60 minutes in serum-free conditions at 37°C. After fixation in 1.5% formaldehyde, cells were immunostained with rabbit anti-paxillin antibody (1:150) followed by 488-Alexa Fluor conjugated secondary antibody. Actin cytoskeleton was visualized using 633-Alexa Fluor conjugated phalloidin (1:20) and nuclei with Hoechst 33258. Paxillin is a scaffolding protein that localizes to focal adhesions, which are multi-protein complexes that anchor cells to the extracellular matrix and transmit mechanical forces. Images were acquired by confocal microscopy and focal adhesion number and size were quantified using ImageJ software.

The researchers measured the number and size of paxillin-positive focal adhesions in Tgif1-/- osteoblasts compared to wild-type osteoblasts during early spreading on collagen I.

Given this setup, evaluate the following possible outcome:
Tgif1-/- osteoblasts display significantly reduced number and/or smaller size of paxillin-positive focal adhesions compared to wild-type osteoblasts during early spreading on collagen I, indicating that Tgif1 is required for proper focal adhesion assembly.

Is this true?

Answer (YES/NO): YES